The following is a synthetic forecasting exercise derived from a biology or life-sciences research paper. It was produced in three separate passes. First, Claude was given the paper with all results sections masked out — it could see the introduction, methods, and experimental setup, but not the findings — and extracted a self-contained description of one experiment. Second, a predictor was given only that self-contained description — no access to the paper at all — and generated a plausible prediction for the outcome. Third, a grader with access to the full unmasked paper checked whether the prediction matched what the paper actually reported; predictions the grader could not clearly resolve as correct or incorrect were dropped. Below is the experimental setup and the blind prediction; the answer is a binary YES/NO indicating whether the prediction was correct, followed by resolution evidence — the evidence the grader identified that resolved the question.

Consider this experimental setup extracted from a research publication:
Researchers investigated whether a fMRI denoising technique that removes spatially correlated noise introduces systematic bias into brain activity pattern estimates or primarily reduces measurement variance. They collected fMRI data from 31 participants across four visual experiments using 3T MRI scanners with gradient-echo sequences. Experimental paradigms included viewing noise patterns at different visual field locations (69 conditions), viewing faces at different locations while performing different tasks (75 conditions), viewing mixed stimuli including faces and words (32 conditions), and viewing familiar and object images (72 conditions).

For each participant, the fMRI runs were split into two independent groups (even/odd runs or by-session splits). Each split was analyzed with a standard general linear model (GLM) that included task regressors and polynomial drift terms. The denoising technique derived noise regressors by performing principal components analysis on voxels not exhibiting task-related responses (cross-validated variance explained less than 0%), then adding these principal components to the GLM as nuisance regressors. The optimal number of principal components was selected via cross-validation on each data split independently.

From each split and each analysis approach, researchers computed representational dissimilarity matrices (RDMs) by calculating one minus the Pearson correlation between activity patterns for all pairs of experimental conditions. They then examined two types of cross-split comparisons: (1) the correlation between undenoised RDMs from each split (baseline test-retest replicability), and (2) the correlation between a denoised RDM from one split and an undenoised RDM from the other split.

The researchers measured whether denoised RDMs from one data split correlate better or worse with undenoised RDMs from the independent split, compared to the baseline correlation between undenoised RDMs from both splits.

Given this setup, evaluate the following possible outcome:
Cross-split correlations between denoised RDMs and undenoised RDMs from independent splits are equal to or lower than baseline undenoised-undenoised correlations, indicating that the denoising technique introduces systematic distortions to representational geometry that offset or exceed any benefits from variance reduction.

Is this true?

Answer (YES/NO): NO